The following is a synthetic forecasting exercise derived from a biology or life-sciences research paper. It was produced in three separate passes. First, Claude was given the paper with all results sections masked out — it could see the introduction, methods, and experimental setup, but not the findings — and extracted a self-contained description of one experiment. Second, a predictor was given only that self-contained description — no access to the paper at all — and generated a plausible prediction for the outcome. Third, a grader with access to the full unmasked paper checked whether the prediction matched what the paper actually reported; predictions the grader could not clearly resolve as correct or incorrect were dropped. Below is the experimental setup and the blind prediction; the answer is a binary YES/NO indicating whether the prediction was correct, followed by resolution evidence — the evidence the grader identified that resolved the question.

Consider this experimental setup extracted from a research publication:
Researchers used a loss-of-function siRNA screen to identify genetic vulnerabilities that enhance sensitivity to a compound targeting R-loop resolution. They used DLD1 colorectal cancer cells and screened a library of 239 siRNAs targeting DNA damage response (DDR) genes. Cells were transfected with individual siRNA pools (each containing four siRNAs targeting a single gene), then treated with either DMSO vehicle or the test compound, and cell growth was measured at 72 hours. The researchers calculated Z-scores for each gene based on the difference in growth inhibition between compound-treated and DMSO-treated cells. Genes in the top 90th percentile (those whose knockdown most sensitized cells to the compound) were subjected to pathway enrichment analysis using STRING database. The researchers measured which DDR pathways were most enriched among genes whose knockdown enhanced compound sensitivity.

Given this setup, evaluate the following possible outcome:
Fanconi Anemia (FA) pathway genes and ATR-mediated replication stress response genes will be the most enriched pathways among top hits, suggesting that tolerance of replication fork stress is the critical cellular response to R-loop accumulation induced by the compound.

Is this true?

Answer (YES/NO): NO